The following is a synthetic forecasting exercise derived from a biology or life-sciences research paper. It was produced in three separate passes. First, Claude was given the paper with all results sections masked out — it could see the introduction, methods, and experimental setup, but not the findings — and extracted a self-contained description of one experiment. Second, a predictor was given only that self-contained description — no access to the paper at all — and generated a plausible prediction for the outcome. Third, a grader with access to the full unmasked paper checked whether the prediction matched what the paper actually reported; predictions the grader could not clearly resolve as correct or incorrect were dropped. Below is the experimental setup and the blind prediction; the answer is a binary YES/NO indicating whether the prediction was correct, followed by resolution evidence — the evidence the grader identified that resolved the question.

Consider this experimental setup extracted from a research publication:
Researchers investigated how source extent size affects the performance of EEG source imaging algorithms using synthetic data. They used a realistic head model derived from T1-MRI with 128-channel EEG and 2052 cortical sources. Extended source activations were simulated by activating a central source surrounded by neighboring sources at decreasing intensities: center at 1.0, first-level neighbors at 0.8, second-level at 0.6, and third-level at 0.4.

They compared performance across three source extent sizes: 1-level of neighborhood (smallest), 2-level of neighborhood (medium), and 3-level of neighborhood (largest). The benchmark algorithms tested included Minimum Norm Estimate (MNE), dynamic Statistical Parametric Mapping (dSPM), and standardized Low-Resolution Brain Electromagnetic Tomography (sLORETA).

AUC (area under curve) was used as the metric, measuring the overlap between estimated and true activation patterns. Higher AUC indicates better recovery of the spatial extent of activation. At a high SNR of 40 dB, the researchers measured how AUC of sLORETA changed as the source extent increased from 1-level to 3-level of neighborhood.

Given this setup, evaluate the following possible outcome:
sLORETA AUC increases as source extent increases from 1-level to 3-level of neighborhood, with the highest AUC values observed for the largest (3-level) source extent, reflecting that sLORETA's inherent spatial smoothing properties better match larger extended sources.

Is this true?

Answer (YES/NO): NO